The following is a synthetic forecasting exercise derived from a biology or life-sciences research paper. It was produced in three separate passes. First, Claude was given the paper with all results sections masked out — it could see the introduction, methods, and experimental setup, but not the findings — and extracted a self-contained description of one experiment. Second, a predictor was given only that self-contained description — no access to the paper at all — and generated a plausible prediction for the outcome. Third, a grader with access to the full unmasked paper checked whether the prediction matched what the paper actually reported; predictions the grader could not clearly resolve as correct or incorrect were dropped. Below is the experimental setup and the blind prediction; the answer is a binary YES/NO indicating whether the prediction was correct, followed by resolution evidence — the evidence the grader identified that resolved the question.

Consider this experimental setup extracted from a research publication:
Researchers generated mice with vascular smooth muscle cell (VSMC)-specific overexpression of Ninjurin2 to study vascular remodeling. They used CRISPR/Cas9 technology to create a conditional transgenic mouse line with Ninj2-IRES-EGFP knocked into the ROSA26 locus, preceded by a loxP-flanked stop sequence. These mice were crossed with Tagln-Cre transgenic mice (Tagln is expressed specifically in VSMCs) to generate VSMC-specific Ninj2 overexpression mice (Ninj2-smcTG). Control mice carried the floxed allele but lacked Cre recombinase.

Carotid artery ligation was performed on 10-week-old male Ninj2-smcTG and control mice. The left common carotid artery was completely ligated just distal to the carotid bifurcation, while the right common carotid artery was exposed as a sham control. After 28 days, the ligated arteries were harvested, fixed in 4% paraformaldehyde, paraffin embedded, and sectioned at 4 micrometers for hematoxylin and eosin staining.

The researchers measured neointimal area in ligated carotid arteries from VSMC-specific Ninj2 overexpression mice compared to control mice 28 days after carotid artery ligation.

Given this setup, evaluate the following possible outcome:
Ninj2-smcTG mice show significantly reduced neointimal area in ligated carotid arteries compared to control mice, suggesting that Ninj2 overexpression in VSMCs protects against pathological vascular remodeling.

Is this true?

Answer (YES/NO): YES